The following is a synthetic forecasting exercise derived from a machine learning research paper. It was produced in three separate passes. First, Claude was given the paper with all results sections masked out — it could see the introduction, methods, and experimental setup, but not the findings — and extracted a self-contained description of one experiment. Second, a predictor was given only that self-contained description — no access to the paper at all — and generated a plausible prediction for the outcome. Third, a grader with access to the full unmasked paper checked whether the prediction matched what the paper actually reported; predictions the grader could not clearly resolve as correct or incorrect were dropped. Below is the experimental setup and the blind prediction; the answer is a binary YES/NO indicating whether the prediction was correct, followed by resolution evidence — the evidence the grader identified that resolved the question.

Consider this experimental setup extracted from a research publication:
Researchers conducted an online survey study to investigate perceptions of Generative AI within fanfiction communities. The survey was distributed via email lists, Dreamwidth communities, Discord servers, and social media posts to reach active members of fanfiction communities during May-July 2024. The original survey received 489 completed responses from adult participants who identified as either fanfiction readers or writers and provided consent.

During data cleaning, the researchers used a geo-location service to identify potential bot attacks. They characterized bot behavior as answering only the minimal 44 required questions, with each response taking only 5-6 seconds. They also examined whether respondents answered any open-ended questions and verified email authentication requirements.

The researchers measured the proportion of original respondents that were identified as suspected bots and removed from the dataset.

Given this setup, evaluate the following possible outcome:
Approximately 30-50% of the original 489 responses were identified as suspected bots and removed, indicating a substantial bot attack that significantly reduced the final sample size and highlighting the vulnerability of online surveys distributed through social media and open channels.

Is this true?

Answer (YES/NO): NO